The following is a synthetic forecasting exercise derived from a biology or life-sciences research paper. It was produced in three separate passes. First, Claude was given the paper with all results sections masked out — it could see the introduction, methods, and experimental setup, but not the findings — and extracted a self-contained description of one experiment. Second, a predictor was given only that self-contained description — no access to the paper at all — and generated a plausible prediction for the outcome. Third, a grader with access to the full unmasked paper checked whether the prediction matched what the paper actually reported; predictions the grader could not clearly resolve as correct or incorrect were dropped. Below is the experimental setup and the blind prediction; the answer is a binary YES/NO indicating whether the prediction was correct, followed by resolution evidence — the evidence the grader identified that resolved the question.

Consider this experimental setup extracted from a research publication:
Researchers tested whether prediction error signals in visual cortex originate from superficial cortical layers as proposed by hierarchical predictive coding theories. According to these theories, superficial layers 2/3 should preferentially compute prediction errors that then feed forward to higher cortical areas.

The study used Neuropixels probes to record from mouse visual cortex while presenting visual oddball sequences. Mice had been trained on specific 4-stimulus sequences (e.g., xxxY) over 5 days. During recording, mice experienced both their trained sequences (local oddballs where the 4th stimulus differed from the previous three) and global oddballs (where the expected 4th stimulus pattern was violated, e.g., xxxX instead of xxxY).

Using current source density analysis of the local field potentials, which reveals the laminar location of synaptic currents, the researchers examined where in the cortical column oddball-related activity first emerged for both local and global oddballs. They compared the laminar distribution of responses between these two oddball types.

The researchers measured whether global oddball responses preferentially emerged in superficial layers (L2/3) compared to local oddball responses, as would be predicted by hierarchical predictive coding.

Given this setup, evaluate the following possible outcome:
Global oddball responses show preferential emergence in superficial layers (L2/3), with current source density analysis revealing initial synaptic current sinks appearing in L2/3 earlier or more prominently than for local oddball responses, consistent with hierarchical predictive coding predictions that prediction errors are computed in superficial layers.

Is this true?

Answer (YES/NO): NO